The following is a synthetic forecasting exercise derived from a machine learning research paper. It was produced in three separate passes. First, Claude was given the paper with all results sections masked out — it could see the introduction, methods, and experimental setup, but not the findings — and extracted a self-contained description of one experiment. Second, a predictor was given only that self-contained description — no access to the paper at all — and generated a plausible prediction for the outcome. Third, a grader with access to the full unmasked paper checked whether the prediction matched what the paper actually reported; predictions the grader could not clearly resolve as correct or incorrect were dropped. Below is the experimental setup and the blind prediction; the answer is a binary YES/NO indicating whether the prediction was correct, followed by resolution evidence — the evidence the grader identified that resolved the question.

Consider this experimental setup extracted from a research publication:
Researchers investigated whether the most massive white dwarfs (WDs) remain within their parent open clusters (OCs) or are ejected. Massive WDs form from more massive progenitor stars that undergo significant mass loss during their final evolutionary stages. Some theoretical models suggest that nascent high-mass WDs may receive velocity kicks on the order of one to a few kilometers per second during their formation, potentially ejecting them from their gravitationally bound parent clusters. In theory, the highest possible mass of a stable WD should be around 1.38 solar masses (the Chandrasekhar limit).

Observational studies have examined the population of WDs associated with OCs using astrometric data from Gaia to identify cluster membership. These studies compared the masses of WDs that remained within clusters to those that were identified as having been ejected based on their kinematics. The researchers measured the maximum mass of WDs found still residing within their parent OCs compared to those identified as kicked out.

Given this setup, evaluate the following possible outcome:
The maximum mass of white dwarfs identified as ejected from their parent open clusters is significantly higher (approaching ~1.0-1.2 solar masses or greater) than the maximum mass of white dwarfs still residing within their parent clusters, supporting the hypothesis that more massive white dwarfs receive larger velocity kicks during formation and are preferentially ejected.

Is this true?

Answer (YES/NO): YES